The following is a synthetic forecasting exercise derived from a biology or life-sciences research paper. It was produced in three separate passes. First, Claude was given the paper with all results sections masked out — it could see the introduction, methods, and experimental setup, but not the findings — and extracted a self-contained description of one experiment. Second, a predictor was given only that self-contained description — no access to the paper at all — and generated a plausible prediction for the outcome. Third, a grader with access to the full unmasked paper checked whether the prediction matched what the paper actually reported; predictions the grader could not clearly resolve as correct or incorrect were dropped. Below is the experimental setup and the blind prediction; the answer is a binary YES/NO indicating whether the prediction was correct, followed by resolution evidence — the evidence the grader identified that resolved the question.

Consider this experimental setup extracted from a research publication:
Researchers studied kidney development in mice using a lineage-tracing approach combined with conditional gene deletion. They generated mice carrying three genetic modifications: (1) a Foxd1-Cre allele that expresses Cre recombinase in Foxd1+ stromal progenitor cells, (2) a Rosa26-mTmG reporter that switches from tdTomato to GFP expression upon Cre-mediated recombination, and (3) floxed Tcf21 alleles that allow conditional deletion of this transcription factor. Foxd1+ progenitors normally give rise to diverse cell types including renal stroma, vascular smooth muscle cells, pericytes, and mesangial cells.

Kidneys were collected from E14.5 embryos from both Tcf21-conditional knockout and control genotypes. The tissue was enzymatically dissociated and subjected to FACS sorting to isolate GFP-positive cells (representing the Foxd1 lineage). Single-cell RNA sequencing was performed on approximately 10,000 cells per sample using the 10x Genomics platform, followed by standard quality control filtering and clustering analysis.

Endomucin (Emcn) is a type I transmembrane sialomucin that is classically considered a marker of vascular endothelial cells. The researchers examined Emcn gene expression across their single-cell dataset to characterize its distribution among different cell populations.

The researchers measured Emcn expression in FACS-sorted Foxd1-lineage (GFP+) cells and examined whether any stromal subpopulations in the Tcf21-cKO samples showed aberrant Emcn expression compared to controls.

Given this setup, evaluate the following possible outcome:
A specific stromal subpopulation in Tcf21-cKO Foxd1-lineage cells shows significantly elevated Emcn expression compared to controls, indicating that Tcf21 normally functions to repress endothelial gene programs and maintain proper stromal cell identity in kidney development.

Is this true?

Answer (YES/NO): YES